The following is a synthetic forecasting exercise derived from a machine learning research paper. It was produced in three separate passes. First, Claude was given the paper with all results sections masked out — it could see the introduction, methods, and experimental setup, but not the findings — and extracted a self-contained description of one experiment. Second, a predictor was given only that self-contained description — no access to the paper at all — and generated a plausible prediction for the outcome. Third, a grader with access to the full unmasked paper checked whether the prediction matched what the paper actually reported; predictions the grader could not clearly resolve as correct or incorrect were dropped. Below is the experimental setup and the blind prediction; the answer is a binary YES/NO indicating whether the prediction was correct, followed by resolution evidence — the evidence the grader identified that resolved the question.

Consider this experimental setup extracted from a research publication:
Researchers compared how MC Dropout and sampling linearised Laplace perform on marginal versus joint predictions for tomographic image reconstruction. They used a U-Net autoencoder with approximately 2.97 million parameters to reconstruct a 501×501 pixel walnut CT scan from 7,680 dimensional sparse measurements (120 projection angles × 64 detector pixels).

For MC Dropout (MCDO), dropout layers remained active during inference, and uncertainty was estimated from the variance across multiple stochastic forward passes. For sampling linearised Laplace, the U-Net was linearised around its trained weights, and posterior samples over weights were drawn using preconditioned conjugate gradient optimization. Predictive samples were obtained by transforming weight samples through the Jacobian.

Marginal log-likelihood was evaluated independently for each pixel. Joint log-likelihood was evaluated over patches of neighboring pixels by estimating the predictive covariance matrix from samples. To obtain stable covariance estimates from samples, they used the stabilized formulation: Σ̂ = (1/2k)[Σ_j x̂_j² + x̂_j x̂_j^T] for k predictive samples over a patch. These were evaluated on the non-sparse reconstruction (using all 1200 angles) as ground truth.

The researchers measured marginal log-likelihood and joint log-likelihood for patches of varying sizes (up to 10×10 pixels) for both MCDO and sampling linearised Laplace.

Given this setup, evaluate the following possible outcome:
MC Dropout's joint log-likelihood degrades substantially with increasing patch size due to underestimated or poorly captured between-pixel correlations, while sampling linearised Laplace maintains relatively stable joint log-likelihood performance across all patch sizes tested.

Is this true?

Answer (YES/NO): NO